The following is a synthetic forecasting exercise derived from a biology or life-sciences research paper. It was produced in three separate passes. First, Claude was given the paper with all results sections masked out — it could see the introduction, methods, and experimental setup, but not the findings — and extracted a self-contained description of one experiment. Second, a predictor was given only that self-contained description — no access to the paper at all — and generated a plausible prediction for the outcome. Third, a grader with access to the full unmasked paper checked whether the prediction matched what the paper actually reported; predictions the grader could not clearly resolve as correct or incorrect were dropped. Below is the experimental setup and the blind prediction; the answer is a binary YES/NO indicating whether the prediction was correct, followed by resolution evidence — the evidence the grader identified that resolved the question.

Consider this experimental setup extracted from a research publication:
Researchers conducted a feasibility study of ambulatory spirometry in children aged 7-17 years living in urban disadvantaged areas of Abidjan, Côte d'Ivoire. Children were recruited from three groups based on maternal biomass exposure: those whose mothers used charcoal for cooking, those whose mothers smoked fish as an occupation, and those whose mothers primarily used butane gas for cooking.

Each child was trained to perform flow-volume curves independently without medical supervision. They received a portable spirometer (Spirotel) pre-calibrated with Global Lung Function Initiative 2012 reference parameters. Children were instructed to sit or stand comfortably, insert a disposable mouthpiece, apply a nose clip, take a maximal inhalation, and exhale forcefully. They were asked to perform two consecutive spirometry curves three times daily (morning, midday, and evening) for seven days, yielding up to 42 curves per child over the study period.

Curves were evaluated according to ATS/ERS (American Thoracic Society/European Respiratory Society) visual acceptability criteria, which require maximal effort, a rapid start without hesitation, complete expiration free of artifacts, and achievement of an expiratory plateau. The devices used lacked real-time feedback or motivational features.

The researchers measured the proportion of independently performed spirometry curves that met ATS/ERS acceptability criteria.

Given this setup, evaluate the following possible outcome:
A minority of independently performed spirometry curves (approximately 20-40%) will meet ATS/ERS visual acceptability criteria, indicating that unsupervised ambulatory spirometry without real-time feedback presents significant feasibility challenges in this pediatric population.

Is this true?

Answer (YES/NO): NO